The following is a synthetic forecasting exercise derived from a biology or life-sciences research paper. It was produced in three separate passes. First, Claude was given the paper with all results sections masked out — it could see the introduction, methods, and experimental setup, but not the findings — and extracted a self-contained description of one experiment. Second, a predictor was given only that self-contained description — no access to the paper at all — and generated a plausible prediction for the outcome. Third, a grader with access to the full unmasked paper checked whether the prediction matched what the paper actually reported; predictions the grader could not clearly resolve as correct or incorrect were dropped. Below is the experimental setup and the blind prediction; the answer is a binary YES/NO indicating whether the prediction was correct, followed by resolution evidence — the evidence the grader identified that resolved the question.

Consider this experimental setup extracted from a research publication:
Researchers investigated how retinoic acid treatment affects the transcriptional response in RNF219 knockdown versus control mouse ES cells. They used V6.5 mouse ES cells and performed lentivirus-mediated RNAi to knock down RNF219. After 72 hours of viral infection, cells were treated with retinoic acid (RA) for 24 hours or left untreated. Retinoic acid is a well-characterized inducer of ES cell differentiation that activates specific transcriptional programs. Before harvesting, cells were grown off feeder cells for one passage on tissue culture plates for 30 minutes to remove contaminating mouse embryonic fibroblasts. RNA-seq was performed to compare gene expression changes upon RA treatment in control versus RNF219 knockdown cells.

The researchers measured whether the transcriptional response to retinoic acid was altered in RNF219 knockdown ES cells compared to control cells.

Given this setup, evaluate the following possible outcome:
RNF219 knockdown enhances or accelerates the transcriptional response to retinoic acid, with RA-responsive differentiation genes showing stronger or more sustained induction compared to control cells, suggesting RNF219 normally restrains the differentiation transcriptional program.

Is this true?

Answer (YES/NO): NO